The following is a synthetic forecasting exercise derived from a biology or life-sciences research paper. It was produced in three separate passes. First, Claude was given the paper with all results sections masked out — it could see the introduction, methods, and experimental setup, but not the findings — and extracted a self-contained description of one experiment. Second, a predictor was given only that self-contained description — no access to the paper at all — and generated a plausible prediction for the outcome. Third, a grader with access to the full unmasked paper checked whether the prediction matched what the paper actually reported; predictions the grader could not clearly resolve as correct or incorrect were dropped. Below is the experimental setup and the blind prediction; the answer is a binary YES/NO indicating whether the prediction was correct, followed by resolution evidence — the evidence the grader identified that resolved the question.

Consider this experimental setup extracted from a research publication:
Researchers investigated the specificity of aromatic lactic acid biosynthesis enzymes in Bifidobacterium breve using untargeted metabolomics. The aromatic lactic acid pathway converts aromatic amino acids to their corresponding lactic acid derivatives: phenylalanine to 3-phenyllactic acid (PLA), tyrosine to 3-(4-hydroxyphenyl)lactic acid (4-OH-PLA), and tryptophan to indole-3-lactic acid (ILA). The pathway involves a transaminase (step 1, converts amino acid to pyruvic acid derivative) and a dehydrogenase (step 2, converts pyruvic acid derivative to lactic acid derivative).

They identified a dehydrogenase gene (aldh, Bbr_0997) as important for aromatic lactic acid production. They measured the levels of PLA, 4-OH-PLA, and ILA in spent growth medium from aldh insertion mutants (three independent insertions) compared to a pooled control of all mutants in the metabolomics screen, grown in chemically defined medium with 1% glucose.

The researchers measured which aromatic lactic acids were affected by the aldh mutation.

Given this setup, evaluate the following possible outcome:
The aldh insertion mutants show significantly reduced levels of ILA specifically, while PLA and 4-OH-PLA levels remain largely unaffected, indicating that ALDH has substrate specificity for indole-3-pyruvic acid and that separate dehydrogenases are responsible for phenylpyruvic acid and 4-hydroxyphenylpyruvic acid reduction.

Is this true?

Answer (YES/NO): NO